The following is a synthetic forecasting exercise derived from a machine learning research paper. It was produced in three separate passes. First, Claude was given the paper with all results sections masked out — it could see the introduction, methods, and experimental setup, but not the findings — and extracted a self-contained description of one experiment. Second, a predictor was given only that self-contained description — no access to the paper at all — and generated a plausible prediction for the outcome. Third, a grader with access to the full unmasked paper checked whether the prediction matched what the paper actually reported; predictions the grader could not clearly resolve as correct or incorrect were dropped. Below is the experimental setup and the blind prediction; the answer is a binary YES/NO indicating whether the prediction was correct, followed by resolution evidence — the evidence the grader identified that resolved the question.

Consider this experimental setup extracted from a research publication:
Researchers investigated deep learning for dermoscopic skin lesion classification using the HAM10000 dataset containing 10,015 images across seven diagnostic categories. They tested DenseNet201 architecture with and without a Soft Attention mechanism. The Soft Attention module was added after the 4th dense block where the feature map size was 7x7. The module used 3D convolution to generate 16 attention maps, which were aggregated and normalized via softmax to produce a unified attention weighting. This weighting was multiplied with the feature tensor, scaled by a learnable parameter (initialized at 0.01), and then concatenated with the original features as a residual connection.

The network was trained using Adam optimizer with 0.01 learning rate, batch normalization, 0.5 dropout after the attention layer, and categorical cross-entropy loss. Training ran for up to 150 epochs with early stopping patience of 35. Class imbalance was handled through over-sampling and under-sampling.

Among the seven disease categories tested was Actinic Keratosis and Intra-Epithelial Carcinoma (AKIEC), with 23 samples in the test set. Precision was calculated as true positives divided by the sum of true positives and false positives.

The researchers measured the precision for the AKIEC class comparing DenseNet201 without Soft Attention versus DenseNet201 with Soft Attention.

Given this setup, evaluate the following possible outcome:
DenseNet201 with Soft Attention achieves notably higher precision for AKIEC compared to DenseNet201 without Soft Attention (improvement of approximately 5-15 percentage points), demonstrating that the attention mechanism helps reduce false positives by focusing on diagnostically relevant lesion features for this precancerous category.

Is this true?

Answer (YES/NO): NO